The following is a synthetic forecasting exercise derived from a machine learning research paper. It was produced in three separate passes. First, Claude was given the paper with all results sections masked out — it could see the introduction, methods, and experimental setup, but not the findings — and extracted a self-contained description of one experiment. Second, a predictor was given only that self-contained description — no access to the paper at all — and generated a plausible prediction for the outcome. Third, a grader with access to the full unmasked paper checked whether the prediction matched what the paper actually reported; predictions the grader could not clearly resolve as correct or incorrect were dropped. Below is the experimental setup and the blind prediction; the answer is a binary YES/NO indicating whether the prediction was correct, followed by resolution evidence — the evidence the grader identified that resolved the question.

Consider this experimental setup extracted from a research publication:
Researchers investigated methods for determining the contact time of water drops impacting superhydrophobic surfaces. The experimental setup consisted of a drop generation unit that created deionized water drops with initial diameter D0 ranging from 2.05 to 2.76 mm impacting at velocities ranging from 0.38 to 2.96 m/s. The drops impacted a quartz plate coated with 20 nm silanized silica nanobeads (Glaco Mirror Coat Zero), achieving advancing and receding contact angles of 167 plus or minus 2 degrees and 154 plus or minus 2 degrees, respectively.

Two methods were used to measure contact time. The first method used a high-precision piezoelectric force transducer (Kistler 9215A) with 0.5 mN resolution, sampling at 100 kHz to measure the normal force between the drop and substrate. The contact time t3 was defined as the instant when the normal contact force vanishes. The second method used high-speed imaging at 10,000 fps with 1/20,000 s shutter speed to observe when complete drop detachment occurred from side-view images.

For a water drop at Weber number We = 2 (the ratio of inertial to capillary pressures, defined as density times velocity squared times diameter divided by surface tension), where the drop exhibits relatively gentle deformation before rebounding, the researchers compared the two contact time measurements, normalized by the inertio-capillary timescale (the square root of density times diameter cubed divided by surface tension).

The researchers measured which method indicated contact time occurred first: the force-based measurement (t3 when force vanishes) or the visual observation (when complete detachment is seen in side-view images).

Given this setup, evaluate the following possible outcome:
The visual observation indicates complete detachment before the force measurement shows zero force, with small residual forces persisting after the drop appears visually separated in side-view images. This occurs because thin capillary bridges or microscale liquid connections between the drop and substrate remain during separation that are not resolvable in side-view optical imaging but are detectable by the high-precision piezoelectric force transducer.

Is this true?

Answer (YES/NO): NO